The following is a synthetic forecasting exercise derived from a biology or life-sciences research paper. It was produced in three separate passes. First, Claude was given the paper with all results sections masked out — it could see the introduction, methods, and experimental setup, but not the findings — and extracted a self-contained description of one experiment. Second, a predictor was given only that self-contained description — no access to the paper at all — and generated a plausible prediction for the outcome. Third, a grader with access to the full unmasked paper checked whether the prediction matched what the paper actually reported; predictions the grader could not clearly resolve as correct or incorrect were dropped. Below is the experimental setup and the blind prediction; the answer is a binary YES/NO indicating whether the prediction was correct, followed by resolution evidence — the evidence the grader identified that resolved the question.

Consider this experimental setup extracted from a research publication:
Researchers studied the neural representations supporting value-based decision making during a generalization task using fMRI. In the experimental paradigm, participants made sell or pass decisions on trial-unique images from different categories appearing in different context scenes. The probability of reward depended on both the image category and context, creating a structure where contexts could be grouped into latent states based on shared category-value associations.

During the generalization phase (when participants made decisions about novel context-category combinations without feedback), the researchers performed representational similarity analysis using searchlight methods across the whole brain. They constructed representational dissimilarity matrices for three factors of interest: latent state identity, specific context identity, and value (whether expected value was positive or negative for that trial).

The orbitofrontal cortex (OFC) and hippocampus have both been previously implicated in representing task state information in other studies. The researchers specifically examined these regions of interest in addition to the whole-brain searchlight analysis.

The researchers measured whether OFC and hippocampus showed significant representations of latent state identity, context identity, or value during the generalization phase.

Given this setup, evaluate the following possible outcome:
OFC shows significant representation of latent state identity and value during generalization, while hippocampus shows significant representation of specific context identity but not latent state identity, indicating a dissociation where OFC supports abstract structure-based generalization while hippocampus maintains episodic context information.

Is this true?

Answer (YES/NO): NO